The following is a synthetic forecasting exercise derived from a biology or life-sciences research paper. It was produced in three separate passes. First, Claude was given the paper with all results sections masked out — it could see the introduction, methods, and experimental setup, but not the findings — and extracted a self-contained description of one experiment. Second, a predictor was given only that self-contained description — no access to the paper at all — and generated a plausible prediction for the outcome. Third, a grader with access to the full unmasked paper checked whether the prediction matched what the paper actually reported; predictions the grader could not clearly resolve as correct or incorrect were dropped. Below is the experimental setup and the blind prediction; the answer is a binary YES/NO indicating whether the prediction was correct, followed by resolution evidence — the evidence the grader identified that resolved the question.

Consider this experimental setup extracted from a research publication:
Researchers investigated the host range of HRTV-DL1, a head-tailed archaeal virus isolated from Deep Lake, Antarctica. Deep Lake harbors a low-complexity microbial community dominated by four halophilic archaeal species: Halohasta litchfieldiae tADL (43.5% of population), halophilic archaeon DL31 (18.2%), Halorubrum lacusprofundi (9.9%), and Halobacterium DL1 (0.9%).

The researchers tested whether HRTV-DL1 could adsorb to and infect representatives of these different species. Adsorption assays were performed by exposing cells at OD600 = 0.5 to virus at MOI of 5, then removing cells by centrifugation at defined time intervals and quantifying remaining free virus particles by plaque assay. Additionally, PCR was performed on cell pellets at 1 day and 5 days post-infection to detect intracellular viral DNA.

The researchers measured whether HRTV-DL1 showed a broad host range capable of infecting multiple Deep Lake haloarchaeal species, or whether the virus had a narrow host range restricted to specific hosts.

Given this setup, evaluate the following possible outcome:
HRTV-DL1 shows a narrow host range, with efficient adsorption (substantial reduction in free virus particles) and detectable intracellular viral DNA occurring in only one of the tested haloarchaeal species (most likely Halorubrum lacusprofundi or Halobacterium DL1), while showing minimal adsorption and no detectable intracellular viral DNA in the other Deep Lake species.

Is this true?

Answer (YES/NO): YES